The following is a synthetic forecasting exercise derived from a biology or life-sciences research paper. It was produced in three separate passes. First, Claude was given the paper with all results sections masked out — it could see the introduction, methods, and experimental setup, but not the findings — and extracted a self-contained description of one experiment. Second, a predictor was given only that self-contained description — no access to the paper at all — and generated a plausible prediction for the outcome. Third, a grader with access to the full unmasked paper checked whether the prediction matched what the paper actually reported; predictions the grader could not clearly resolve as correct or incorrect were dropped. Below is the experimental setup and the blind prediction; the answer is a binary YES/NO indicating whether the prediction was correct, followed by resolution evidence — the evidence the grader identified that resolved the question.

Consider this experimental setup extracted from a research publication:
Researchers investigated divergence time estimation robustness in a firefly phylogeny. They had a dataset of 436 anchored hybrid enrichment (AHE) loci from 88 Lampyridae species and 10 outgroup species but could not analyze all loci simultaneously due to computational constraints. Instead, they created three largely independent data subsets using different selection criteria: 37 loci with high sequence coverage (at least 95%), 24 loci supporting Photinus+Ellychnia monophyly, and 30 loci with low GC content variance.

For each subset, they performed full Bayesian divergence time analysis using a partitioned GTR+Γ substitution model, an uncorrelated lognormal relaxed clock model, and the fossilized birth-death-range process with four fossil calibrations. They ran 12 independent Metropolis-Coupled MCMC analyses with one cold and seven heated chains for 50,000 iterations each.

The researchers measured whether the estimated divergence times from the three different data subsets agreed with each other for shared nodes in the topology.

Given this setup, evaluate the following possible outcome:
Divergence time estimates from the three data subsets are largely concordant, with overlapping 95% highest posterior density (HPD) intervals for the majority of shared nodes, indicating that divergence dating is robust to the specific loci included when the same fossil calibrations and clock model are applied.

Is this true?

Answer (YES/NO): YES